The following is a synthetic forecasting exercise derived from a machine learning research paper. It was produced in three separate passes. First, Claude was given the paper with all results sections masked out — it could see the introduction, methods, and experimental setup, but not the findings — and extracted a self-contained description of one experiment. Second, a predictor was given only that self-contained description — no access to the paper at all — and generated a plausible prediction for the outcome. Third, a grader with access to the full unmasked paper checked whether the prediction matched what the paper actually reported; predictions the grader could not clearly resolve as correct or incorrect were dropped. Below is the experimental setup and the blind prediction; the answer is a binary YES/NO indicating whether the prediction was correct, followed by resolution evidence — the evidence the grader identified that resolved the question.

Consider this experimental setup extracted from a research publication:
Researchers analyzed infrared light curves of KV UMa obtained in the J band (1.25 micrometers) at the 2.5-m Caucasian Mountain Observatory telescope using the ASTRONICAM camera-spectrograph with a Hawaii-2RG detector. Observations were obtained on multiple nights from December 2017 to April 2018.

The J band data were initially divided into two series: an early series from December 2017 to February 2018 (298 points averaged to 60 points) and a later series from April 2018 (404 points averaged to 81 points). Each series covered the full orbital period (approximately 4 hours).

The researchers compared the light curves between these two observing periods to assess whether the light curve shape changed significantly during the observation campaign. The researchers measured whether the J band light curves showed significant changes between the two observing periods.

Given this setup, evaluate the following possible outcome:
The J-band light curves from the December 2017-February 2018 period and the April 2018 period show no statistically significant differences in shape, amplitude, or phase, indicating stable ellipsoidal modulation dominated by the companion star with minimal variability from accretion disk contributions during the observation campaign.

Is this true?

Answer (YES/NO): NO